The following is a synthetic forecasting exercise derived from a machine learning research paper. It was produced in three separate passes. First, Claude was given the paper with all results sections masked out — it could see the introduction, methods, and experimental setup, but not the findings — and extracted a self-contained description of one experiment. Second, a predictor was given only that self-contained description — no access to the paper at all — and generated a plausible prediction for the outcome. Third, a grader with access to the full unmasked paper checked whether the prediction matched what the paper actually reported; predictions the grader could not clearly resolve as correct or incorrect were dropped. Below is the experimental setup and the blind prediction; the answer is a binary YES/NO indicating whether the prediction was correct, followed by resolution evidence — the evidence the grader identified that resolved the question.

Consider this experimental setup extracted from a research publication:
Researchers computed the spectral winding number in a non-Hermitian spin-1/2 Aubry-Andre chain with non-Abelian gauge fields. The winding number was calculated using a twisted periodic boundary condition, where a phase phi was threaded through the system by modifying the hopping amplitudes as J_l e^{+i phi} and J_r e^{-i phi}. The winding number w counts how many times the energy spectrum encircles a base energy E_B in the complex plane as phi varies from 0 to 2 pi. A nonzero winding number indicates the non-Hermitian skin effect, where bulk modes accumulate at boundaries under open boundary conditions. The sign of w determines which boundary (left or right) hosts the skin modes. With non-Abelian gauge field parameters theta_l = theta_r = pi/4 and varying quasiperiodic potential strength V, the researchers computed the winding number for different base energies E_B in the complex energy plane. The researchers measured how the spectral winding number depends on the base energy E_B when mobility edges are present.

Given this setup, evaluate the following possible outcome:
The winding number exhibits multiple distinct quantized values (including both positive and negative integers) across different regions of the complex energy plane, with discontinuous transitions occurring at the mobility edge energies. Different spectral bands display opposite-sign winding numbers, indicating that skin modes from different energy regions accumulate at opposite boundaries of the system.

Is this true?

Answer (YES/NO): YES